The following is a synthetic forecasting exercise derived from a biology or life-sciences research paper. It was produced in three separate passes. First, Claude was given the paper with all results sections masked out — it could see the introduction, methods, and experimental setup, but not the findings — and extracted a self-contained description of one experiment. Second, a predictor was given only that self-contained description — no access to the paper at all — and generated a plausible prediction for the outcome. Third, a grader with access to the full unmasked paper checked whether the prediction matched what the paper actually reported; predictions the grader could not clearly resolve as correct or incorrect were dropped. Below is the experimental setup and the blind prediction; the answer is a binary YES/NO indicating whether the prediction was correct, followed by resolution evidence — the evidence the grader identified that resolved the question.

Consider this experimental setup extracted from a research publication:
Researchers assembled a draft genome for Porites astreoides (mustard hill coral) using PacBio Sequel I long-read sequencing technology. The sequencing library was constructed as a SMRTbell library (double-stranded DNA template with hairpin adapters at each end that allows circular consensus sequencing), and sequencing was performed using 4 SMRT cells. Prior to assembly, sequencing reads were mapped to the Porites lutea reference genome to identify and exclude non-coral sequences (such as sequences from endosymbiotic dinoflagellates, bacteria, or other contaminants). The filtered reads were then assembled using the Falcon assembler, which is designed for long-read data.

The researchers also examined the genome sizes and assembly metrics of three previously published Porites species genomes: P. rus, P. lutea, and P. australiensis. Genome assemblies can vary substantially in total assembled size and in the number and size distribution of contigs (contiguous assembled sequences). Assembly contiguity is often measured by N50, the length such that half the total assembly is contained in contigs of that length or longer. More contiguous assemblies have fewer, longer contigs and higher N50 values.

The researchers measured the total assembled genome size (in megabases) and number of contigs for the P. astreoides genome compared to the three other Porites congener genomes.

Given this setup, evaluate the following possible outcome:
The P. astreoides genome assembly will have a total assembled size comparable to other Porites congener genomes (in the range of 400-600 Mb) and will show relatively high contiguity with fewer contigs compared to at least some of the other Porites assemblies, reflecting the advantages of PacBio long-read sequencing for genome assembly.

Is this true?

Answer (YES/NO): NO